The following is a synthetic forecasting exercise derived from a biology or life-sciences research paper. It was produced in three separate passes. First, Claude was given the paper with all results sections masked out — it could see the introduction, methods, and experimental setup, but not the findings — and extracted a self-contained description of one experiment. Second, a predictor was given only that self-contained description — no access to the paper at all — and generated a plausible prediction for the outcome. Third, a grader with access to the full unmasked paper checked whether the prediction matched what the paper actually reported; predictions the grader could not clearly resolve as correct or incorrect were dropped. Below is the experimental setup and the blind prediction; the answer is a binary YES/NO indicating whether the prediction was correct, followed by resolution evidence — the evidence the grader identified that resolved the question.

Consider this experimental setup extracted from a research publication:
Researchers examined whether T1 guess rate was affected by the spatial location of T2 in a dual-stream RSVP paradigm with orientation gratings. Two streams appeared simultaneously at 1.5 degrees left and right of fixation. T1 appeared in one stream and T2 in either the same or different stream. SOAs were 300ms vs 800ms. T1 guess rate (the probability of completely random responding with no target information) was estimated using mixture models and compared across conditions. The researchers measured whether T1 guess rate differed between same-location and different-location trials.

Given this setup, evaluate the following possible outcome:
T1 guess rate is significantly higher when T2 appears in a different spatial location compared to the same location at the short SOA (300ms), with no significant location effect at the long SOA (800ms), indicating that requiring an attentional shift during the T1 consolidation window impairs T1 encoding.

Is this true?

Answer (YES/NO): NO